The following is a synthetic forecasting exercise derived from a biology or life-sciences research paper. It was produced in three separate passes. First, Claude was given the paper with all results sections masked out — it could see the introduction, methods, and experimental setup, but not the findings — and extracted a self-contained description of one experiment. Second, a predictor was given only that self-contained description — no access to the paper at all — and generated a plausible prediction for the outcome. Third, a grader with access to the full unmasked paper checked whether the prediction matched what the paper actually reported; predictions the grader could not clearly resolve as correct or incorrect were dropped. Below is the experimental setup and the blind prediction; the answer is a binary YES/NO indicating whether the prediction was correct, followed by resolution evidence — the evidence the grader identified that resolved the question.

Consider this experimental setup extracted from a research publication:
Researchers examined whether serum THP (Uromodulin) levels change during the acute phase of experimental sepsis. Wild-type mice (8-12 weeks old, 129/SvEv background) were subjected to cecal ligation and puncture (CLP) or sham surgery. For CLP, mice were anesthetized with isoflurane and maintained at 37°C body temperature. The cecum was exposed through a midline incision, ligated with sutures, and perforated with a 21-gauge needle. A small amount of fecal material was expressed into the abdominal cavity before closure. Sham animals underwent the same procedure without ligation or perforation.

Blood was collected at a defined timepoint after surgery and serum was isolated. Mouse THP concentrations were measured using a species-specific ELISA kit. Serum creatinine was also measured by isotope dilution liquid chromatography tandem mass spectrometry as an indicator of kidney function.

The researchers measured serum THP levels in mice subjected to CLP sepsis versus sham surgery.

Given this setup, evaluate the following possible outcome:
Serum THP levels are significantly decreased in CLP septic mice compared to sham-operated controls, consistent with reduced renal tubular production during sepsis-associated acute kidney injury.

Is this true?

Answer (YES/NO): NO